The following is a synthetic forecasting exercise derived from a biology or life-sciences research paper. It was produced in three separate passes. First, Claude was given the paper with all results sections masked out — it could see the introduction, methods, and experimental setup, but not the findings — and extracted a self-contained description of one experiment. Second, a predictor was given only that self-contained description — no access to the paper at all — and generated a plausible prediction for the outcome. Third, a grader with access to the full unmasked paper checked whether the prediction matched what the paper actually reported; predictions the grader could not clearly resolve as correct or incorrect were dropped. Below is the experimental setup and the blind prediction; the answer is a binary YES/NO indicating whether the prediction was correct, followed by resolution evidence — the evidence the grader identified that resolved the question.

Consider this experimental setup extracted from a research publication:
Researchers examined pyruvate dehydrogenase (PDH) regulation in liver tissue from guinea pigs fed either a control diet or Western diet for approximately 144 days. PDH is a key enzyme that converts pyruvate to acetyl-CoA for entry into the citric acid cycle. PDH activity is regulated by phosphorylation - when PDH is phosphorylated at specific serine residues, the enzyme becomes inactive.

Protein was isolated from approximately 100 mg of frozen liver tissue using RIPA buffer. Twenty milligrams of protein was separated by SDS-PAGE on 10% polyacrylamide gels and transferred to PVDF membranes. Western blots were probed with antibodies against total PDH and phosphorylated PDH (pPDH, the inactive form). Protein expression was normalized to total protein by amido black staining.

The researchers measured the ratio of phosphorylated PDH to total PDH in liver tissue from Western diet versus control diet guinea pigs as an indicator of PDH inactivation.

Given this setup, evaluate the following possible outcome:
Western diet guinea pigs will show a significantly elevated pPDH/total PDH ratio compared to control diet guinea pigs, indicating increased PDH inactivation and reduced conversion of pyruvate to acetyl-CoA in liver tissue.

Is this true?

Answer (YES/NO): NO